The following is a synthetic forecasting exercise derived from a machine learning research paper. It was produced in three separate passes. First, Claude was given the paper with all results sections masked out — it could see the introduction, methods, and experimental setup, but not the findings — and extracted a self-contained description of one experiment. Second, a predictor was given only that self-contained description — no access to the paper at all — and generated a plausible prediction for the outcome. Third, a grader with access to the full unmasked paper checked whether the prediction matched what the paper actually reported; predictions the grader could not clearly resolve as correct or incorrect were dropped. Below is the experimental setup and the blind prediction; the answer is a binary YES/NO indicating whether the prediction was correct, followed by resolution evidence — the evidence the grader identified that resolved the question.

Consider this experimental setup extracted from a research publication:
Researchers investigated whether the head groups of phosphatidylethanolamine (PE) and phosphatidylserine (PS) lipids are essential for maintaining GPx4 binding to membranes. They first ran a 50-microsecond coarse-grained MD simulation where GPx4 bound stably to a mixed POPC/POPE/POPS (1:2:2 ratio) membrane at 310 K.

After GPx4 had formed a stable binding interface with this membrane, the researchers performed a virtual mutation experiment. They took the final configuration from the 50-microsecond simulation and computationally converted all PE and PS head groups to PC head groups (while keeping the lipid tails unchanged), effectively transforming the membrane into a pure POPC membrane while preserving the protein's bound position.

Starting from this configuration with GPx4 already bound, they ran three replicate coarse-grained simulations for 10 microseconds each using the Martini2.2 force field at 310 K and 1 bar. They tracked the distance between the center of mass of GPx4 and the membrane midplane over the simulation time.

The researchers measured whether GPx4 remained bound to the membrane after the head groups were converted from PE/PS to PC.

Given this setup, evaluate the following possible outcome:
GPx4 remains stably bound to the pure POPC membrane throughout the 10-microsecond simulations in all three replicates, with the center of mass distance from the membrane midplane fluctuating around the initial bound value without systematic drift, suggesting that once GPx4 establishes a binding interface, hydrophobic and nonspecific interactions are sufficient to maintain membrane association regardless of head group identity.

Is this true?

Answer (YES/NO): NO